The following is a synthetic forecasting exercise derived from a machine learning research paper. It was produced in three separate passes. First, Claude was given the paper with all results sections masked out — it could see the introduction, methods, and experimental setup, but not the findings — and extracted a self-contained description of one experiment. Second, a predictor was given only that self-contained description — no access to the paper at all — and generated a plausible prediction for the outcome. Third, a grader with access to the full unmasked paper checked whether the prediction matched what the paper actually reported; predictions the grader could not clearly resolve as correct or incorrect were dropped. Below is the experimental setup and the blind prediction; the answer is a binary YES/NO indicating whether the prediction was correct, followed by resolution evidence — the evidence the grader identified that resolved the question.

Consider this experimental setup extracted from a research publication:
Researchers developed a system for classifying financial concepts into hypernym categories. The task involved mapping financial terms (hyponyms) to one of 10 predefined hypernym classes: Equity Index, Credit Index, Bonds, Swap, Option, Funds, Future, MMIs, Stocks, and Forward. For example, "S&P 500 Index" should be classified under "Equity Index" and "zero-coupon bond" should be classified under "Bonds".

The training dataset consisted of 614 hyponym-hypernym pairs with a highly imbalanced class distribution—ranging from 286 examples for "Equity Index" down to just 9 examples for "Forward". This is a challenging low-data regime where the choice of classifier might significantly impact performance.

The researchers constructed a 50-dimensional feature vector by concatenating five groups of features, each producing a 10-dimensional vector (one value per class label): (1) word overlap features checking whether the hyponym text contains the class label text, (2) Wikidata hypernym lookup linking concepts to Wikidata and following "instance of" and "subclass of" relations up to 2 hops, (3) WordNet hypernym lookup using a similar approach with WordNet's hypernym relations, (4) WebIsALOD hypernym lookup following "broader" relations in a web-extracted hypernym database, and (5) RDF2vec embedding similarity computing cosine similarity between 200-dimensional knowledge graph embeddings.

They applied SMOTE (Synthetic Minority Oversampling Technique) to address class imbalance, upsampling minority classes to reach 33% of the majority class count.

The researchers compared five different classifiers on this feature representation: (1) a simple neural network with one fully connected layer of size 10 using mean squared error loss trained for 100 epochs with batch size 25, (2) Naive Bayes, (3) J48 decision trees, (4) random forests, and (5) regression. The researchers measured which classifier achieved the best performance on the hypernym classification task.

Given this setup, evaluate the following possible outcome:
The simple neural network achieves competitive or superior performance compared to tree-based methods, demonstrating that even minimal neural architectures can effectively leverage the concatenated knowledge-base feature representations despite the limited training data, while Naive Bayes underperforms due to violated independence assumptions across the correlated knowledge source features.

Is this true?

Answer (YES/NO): NO